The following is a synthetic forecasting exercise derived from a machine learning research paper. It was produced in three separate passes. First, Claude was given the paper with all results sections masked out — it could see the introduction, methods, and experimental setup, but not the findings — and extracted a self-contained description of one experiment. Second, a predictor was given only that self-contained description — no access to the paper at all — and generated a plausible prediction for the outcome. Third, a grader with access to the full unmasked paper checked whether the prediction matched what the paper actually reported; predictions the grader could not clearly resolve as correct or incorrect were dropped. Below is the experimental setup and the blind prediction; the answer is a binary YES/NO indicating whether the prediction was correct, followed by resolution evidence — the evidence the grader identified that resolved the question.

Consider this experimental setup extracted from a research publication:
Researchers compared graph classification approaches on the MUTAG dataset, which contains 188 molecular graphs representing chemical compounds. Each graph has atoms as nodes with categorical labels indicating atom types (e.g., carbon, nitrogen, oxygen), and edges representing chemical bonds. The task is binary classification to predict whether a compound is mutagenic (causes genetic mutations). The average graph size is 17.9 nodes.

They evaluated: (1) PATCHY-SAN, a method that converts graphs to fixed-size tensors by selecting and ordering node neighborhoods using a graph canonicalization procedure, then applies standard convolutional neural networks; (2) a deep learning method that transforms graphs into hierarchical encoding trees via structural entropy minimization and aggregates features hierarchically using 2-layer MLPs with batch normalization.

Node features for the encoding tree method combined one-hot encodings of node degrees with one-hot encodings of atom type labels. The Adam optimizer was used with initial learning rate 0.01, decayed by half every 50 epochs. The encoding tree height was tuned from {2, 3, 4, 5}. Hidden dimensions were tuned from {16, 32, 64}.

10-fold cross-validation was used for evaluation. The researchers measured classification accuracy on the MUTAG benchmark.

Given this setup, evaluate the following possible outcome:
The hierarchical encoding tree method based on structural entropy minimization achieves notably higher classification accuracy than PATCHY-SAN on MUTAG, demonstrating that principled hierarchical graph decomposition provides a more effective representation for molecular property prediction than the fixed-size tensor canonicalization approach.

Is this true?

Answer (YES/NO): NO